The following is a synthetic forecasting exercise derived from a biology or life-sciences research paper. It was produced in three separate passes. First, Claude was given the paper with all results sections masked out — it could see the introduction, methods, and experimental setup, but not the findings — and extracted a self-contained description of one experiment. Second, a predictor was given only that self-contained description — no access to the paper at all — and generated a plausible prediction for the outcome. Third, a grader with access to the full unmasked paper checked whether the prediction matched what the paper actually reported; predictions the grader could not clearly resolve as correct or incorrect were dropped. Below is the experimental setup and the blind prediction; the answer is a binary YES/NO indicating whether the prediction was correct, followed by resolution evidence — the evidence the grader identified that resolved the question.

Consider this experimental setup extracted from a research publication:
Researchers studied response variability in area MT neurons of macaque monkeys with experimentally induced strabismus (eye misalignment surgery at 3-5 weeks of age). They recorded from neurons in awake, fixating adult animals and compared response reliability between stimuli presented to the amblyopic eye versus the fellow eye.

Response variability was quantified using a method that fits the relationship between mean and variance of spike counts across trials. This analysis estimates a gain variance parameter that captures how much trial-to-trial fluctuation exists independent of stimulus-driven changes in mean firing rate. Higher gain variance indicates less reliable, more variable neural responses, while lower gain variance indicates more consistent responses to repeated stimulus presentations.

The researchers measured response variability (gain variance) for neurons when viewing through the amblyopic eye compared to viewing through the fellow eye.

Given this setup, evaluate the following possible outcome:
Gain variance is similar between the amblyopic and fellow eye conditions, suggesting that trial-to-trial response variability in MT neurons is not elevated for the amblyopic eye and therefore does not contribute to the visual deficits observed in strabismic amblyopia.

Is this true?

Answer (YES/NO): NO